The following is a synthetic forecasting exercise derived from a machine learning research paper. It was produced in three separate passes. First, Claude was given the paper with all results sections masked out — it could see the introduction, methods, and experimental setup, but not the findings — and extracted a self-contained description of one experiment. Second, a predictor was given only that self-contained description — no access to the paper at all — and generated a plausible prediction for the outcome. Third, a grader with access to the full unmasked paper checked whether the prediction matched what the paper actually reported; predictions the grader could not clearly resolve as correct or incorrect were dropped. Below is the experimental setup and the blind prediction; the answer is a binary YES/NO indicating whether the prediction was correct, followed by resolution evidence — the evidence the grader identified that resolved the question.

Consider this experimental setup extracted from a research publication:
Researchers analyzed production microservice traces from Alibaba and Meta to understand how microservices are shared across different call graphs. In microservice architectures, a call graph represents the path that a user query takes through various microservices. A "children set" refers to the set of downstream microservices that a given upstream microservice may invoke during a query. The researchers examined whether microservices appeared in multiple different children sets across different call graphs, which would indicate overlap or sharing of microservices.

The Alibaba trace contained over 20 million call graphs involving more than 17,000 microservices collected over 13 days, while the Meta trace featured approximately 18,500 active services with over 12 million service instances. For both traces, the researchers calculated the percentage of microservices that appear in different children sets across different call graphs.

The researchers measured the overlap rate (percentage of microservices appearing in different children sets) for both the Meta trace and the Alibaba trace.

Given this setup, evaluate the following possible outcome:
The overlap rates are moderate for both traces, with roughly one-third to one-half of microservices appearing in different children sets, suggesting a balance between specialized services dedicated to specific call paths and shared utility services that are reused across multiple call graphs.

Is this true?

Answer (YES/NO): NO